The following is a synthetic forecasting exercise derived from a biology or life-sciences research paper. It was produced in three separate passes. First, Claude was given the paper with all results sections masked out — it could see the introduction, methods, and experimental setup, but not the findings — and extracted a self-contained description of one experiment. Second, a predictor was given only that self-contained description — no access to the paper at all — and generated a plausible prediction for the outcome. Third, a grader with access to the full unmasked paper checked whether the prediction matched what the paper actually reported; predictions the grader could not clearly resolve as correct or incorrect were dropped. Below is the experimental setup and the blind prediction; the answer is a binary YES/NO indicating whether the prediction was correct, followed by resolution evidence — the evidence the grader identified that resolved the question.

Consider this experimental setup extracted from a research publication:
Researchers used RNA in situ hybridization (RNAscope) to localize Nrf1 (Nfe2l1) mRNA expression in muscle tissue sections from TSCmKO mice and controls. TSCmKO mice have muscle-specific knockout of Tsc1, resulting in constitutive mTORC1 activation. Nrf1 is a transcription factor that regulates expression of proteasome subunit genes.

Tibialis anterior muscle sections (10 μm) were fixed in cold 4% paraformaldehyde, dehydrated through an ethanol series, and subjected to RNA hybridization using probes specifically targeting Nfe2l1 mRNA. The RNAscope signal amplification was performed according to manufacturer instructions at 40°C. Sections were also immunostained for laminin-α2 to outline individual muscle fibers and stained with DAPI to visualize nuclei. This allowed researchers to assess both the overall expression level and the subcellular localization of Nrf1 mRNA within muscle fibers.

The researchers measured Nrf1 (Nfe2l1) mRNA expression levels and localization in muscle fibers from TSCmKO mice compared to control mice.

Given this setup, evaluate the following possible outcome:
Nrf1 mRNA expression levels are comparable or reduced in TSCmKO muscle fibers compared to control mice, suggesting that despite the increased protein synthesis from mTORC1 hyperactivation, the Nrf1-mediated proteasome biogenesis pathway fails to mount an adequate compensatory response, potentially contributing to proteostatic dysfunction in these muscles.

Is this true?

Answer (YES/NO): NO